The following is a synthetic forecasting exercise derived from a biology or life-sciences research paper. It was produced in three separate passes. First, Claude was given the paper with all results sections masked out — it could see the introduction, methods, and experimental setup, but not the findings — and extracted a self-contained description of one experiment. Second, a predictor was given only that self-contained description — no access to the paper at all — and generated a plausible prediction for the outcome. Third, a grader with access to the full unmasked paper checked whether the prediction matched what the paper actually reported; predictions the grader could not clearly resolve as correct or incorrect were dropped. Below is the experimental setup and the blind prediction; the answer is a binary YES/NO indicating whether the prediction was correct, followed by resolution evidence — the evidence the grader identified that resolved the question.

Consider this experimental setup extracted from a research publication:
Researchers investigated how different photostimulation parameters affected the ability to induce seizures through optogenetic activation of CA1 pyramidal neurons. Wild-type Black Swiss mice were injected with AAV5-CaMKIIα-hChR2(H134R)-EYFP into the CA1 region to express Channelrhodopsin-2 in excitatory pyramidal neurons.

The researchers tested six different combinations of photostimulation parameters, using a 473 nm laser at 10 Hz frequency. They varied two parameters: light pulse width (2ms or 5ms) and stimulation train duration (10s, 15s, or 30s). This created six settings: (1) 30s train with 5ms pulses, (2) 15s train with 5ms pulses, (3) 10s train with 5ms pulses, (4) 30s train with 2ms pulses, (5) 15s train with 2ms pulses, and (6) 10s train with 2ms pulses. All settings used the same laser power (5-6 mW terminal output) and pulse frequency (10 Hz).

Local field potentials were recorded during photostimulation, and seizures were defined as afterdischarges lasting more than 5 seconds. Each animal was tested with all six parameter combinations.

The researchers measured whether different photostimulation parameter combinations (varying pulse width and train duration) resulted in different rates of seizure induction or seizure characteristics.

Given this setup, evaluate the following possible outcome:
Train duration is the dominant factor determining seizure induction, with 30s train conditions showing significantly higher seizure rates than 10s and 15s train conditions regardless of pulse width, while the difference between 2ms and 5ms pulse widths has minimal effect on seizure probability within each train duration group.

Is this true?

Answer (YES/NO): YES